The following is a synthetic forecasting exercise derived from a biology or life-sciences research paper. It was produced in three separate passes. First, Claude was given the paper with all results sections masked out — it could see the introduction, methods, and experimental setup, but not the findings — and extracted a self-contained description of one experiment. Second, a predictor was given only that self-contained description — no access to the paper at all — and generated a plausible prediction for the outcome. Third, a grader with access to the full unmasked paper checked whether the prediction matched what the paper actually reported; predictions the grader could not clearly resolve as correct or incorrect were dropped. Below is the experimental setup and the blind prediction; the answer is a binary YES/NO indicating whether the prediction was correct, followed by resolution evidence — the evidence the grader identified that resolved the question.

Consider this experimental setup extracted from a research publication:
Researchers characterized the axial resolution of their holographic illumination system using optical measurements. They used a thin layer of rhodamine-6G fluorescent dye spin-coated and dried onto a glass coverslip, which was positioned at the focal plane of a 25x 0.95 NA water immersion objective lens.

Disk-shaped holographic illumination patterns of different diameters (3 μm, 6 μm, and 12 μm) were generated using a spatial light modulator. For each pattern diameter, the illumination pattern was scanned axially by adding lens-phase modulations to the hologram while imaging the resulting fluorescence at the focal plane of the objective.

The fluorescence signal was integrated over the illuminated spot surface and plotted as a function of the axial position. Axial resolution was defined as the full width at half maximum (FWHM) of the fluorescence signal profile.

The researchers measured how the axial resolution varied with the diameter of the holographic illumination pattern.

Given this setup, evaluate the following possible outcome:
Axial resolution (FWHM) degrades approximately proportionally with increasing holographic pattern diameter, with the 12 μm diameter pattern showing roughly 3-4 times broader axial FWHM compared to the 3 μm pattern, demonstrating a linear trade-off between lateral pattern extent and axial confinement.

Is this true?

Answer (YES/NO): YES